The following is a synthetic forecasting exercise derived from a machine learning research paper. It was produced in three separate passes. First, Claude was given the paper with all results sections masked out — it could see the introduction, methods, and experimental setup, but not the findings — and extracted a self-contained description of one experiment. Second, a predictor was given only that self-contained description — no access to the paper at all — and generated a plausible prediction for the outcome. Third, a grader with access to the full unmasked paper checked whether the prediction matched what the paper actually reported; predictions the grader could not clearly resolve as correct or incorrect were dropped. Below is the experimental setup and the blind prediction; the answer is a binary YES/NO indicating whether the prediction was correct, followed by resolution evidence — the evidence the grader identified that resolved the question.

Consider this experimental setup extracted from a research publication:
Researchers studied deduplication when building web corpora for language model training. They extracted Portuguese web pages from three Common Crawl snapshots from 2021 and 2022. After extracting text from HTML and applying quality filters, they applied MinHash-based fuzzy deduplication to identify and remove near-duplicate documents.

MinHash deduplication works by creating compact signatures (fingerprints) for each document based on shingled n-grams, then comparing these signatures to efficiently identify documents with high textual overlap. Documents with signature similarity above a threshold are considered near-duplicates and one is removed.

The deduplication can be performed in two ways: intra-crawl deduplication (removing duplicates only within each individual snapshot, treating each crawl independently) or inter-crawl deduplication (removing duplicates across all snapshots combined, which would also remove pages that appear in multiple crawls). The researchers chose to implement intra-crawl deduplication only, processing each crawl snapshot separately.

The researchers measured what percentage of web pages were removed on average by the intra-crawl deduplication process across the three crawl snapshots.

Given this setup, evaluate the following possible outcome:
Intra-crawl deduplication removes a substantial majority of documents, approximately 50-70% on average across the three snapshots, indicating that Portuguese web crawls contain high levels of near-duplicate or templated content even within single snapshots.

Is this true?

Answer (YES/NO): NO